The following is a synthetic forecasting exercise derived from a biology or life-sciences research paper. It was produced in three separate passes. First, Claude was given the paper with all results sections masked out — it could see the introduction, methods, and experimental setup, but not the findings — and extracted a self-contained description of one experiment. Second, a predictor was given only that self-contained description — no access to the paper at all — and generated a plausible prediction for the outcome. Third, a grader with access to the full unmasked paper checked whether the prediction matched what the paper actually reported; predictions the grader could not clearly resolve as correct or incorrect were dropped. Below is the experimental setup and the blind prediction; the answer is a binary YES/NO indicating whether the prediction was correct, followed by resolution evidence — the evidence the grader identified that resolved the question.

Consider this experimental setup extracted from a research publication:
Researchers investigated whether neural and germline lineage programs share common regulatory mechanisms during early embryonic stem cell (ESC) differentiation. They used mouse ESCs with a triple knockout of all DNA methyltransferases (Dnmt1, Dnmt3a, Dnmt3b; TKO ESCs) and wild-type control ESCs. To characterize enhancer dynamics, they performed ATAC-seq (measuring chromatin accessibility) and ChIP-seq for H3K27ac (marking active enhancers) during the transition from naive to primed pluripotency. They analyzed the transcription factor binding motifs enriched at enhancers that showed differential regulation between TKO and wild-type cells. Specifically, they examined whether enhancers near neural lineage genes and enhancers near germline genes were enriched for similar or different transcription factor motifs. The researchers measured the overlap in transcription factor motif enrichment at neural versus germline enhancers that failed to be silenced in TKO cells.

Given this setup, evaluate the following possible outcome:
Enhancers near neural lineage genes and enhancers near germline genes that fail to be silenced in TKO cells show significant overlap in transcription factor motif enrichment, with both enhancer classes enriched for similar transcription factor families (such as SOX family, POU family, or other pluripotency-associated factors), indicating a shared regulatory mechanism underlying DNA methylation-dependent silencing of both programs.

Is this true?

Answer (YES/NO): YES